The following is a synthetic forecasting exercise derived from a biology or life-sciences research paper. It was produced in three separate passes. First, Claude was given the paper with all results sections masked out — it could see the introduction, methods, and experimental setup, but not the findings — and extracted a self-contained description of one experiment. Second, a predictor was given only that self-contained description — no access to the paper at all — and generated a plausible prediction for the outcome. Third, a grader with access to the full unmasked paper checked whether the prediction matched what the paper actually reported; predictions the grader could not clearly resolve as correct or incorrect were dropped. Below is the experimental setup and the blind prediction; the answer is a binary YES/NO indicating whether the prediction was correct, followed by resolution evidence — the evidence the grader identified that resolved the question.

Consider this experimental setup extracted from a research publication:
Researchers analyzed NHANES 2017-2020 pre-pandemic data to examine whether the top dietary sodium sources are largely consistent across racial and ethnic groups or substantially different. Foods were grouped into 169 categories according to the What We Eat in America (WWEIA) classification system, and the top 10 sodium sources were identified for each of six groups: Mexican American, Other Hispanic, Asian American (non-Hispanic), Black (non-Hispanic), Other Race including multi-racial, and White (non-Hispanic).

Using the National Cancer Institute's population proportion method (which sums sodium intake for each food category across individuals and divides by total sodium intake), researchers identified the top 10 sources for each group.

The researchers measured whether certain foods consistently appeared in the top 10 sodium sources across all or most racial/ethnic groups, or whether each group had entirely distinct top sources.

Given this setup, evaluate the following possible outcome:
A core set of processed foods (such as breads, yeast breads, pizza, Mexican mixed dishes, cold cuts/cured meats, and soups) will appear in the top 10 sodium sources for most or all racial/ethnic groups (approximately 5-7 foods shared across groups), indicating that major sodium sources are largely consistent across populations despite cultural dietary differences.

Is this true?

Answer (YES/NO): NO